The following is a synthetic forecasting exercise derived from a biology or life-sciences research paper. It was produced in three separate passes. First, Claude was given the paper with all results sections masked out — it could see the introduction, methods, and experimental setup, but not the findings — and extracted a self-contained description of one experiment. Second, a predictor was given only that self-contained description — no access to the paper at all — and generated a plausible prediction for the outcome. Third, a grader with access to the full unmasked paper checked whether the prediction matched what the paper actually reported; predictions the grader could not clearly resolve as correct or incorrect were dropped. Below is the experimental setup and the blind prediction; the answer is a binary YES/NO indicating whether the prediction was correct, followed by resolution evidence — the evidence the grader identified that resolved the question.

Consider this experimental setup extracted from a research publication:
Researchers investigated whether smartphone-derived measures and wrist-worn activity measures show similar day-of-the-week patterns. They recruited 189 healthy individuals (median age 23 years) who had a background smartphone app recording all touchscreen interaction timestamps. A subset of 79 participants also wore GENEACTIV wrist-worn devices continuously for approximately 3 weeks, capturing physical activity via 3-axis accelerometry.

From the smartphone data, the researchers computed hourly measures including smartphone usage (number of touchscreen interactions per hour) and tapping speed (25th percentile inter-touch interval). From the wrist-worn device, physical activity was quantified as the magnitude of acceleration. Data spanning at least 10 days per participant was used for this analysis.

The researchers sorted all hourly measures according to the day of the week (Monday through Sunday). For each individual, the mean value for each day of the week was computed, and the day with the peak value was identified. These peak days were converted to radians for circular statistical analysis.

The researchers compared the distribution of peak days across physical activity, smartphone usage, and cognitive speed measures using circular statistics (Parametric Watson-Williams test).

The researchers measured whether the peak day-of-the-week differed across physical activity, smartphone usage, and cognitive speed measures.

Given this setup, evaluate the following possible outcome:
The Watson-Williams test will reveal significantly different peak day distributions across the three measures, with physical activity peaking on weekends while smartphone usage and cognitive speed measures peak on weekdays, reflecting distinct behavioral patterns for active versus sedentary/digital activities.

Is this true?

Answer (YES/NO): NO